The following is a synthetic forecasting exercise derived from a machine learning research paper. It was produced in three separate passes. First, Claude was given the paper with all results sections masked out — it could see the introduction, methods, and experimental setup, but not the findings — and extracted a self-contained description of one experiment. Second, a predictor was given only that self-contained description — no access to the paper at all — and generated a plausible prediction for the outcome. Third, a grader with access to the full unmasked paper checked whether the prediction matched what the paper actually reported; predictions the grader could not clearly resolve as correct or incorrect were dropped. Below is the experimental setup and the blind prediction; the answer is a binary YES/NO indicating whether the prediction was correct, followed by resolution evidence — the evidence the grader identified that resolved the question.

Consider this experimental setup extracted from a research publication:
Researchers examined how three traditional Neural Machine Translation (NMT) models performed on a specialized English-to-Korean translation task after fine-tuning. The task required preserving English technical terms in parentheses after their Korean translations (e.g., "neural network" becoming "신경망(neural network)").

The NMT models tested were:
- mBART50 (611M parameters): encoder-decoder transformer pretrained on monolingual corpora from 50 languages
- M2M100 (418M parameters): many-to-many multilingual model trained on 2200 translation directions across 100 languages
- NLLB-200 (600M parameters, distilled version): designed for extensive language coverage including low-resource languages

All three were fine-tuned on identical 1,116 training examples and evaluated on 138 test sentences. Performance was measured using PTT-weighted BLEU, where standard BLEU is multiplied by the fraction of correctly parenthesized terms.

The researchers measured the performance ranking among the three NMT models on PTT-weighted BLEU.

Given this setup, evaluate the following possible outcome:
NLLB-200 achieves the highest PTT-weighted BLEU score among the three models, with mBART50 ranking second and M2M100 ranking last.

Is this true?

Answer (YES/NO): NO